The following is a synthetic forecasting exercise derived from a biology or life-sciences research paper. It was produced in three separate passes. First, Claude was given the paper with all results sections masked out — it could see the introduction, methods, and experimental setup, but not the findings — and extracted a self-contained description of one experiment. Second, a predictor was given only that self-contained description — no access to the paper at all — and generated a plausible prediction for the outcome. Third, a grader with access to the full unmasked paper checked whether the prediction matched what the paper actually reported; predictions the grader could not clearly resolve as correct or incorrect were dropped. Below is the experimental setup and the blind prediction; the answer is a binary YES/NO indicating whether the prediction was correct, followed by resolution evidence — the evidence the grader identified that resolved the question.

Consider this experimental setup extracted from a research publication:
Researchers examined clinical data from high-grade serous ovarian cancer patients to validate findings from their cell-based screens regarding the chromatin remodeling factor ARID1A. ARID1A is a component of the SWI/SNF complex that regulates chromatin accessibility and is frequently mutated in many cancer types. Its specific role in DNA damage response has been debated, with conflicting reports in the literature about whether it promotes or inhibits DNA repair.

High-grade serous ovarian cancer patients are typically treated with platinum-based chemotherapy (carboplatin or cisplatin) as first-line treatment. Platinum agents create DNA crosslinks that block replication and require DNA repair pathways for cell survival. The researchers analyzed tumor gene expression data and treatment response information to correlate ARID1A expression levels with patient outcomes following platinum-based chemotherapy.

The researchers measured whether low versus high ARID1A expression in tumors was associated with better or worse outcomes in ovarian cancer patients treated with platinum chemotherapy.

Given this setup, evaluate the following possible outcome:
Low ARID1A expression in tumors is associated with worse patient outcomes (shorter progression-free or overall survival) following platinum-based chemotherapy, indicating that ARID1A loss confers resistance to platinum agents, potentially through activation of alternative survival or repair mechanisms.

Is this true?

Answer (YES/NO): YES